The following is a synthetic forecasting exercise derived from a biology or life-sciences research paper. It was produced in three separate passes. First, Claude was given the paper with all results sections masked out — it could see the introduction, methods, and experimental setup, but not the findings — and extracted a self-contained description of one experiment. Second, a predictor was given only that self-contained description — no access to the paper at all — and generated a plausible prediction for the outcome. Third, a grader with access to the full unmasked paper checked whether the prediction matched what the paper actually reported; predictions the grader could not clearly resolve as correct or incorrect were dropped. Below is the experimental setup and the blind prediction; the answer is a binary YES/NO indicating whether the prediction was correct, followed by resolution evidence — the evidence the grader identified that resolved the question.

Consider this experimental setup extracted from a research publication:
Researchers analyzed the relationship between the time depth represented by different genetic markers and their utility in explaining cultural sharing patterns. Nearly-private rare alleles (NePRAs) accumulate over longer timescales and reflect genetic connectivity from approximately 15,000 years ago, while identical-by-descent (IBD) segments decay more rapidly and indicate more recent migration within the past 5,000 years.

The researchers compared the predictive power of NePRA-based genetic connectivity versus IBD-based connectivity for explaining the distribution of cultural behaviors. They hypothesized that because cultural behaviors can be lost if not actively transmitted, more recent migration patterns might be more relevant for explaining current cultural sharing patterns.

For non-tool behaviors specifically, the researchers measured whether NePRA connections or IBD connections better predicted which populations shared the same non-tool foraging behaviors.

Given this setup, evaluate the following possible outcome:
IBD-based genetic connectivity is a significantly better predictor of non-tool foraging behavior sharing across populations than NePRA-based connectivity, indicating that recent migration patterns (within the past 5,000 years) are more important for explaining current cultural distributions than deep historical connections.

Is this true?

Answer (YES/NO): NO